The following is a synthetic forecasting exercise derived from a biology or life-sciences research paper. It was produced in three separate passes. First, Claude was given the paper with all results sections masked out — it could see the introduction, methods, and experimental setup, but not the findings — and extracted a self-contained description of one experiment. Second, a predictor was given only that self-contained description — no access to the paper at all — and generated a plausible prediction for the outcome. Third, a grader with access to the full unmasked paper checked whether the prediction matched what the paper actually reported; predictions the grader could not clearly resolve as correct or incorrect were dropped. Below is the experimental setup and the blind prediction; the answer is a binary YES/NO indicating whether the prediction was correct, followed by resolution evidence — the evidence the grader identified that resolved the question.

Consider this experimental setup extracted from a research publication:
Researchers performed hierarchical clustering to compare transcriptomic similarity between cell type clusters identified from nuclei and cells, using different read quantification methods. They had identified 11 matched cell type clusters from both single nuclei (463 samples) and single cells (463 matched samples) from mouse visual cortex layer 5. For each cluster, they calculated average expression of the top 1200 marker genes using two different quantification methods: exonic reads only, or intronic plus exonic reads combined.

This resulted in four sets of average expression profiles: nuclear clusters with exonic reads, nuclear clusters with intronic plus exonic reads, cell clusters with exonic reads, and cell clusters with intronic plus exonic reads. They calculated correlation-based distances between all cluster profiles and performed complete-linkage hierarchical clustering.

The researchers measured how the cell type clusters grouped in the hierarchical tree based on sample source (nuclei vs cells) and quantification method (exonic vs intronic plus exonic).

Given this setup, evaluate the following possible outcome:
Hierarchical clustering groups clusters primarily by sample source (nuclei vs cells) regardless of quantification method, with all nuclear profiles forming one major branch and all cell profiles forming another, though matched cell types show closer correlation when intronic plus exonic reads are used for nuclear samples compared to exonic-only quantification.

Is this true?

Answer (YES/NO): NO